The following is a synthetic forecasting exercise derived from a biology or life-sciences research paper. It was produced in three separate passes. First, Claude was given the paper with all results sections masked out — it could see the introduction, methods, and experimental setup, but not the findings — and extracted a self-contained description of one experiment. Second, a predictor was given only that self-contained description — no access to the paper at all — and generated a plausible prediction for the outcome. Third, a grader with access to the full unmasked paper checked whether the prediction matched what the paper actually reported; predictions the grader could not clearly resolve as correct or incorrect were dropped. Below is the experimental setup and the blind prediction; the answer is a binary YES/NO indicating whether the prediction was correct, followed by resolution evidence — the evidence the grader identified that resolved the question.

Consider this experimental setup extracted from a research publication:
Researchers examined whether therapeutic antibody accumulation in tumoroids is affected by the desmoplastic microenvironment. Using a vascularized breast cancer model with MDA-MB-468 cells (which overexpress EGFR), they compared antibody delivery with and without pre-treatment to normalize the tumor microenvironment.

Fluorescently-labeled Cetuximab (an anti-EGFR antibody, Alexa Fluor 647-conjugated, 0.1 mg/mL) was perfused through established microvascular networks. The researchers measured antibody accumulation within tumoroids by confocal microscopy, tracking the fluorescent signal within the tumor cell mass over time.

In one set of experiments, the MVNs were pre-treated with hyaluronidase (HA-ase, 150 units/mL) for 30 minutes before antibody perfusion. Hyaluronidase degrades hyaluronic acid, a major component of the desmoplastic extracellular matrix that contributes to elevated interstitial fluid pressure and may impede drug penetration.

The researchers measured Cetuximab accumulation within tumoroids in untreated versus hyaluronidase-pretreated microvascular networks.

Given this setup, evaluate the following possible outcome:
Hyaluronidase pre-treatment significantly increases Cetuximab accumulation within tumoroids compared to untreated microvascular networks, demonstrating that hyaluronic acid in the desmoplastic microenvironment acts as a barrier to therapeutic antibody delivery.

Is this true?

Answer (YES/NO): YES